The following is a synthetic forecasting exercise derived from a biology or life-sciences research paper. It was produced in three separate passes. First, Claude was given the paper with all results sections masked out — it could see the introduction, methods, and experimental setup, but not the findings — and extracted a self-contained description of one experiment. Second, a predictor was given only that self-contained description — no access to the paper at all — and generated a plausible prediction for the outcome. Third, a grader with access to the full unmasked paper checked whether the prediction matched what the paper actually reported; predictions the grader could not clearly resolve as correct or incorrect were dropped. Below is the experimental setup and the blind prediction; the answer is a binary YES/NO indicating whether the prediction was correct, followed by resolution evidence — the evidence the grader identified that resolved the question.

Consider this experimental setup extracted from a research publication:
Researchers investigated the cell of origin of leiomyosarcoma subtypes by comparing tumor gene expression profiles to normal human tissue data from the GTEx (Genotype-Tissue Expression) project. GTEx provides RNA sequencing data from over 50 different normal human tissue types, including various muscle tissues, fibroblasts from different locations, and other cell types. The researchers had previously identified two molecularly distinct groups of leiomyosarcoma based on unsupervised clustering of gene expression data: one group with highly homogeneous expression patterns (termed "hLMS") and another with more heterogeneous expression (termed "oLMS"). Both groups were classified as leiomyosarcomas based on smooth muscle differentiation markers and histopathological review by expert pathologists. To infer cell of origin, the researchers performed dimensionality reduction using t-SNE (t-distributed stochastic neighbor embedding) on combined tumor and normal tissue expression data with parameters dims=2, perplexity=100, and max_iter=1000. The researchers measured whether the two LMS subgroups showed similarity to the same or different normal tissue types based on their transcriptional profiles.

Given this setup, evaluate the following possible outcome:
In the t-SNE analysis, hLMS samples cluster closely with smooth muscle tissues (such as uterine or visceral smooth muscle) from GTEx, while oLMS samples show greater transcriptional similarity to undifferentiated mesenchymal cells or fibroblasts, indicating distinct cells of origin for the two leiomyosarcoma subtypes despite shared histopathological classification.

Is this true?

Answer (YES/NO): NO